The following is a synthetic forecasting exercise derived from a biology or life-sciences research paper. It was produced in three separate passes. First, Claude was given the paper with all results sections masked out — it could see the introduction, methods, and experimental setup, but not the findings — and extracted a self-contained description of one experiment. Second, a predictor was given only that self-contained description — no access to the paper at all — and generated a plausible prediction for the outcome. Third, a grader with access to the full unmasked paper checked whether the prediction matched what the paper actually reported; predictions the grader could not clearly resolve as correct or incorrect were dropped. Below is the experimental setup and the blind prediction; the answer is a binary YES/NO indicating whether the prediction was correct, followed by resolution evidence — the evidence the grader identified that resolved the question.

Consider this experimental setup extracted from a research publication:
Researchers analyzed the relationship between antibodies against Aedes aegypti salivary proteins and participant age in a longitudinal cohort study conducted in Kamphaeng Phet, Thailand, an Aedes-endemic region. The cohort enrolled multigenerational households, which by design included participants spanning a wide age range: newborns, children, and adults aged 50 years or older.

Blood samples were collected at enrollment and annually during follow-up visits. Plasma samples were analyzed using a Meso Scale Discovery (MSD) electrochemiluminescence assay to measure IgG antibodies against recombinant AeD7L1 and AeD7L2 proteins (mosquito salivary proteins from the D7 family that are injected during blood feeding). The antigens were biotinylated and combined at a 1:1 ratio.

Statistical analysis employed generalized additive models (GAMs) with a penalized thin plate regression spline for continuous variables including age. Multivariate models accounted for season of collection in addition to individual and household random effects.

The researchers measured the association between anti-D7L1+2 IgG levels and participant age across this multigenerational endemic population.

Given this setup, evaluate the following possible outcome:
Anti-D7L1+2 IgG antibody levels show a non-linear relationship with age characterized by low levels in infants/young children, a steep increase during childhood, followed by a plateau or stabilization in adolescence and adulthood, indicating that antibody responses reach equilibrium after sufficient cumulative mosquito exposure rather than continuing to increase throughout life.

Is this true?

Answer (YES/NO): NO